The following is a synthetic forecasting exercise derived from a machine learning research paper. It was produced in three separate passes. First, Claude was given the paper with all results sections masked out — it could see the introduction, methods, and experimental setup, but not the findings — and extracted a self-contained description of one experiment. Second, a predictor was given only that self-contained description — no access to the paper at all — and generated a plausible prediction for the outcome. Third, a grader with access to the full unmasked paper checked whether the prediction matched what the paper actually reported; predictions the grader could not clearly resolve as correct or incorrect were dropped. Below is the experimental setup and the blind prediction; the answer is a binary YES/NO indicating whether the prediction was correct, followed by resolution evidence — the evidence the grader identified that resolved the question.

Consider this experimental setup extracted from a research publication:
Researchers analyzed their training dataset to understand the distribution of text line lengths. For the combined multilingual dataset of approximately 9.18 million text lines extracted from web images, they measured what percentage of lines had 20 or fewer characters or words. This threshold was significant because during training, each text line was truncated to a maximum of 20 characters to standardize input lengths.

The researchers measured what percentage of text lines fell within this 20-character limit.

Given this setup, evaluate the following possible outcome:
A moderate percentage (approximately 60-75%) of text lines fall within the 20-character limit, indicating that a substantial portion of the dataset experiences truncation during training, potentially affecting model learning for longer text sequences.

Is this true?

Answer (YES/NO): NO